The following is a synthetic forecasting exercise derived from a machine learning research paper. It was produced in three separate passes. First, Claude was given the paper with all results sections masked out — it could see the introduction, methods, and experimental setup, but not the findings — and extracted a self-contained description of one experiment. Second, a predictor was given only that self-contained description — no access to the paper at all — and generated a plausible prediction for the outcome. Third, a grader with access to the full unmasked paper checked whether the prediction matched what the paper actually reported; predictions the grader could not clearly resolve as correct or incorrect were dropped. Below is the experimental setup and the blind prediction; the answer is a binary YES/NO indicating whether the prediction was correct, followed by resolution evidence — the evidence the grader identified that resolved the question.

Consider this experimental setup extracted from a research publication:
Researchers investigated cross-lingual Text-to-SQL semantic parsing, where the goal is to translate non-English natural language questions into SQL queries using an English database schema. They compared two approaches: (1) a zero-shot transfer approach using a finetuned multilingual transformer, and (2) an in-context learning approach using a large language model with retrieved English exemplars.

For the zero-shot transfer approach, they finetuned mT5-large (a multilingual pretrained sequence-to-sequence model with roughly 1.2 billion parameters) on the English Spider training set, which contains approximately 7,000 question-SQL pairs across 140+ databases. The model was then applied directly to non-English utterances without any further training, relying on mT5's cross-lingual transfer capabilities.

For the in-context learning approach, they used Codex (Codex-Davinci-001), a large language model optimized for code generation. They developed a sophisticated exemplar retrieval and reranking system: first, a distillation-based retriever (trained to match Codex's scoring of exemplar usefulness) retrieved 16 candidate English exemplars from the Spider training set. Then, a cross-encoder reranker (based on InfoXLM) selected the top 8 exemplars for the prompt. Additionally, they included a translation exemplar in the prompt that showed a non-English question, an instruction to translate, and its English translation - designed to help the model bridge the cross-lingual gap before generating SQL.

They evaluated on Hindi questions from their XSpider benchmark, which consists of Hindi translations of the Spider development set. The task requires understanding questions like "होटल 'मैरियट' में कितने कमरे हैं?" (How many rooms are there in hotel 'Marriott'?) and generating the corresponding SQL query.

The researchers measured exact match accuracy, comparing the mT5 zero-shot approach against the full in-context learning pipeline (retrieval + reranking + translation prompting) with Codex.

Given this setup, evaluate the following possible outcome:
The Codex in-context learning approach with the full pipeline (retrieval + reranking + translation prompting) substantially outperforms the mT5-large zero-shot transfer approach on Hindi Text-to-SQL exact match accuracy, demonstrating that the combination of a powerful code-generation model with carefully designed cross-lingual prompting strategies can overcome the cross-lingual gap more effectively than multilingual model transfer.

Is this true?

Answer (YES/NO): NO